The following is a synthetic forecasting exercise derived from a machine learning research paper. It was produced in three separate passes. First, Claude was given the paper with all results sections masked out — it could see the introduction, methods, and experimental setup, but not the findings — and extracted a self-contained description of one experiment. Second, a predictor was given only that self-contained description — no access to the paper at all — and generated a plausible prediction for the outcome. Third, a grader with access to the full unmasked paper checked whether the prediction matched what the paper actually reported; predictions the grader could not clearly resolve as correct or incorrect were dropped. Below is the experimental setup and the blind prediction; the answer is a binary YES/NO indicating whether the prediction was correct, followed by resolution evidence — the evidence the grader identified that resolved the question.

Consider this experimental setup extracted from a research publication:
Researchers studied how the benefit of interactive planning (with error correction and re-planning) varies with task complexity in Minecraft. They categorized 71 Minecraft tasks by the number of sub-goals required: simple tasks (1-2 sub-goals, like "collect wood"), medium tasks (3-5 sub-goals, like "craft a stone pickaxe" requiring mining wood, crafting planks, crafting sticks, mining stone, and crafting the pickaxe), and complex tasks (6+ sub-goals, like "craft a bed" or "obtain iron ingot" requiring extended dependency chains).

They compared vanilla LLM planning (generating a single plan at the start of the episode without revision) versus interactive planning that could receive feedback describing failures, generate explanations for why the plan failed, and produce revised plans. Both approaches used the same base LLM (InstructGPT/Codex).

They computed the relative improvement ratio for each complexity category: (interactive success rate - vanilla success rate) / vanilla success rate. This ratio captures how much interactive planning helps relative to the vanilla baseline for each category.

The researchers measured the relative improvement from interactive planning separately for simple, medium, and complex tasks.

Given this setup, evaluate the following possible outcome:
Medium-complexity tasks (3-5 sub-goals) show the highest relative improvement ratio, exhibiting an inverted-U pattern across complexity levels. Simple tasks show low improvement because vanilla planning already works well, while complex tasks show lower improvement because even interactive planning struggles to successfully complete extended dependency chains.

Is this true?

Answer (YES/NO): NO